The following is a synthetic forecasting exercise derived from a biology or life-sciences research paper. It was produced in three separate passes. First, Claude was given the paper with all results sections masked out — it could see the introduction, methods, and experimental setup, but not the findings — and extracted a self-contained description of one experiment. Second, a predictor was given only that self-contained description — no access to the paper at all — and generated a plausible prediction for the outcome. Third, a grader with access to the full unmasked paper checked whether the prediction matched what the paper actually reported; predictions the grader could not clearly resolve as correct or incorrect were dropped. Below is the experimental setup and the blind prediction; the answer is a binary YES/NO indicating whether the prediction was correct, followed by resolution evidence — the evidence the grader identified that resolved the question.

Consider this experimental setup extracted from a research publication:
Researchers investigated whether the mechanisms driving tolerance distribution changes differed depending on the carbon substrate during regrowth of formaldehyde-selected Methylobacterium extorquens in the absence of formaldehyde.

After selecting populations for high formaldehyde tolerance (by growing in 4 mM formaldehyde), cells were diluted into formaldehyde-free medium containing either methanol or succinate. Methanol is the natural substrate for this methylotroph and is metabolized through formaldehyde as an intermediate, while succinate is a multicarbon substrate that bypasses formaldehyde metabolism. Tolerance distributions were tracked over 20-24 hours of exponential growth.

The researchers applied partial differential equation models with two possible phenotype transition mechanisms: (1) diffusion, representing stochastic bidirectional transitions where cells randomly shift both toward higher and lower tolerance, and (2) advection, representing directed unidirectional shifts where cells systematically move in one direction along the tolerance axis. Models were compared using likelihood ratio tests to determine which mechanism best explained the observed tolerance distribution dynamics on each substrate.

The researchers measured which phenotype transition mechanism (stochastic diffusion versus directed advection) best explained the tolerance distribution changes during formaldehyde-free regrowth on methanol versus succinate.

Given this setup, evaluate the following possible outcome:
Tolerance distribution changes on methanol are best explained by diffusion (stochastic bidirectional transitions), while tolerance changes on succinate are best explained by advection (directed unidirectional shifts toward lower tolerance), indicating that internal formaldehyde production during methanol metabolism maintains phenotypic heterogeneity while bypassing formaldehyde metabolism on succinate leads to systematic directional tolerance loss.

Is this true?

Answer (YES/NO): NO